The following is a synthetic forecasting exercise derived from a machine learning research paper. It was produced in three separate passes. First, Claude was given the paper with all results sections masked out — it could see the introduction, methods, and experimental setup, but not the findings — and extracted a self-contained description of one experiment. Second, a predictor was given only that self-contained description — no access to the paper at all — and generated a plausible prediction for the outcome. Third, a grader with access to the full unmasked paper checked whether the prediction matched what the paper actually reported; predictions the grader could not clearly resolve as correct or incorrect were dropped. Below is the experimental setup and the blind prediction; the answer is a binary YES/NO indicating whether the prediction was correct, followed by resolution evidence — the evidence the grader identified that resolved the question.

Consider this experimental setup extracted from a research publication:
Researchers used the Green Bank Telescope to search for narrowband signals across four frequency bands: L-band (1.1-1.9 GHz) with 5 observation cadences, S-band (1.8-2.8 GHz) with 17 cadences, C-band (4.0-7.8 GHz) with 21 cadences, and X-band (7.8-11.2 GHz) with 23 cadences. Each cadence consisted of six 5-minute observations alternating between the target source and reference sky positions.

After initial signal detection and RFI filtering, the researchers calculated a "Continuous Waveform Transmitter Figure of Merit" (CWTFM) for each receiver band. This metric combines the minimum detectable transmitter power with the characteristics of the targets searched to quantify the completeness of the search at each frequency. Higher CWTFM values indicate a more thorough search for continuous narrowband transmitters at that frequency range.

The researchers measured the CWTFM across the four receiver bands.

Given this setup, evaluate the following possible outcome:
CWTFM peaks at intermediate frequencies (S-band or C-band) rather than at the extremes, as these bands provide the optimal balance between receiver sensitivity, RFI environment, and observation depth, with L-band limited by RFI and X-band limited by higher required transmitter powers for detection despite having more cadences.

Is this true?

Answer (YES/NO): NO